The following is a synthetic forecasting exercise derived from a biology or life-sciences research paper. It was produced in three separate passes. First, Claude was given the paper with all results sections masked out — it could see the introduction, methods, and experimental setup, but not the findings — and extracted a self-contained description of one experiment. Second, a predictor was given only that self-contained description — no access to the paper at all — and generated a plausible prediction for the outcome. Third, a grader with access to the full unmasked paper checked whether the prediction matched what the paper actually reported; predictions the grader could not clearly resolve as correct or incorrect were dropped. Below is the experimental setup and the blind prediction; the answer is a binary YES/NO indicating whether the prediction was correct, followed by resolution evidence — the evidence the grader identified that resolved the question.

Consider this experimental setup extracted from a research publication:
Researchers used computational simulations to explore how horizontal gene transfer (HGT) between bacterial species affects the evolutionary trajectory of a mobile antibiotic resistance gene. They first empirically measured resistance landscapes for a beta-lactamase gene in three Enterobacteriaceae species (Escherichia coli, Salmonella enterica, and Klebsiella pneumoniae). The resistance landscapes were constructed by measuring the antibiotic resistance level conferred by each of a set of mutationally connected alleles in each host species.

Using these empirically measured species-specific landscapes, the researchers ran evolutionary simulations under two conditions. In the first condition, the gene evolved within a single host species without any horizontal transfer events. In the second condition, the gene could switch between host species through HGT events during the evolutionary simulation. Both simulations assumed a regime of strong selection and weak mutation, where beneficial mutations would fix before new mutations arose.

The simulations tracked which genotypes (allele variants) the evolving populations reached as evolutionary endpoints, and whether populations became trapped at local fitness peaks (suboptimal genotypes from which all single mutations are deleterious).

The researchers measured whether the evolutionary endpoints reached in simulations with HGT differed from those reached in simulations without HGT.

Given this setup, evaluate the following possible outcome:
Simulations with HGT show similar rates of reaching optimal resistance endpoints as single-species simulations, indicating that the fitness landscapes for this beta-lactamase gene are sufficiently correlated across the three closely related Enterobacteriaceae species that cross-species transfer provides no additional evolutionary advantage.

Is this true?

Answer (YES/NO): YES